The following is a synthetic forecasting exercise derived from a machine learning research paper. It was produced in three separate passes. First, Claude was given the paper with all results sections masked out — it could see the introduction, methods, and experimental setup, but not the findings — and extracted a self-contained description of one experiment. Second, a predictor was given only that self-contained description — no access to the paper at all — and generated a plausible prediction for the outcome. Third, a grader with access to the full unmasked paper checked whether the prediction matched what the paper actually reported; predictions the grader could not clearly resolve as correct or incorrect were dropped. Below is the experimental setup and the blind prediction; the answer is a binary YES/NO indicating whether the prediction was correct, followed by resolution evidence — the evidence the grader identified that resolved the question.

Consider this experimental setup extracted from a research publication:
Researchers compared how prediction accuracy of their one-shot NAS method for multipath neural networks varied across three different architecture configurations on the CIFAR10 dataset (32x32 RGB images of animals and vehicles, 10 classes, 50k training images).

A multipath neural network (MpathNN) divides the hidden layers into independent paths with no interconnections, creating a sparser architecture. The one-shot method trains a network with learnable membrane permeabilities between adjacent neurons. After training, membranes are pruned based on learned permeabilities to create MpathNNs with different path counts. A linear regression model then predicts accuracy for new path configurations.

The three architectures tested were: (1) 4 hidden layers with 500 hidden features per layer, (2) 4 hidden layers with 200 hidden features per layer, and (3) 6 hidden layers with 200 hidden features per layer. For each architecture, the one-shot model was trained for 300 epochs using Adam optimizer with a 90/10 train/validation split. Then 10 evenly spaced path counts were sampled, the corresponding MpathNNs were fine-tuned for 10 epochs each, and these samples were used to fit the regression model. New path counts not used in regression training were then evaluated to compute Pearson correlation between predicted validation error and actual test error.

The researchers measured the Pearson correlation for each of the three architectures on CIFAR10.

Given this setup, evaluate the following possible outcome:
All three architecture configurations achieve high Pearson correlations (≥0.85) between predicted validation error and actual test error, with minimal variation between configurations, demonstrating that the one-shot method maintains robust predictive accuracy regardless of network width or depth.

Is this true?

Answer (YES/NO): NO